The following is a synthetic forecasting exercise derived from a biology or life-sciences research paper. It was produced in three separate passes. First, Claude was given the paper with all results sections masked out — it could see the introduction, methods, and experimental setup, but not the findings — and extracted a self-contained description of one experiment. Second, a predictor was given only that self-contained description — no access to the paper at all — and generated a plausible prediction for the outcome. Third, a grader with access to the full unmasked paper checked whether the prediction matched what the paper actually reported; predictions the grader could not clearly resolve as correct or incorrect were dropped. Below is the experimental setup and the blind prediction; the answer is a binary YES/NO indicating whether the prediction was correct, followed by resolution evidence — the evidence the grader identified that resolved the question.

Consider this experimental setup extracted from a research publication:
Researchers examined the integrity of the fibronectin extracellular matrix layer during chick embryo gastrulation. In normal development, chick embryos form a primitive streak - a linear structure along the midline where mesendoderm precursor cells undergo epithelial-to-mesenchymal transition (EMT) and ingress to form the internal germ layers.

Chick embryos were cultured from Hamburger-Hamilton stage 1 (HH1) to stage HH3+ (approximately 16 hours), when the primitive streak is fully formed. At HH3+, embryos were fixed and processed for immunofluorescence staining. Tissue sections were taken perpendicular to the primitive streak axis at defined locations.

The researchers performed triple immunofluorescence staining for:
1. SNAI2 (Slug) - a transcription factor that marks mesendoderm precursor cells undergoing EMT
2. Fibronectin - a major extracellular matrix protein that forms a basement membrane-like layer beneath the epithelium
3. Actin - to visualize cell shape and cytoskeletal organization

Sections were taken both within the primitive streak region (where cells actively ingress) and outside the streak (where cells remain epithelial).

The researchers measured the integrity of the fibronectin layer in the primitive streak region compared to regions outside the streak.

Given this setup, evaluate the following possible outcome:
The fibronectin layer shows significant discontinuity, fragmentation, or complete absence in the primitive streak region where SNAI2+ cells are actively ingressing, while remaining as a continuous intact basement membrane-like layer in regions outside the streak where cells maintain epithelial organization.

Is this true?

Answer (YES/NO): YES